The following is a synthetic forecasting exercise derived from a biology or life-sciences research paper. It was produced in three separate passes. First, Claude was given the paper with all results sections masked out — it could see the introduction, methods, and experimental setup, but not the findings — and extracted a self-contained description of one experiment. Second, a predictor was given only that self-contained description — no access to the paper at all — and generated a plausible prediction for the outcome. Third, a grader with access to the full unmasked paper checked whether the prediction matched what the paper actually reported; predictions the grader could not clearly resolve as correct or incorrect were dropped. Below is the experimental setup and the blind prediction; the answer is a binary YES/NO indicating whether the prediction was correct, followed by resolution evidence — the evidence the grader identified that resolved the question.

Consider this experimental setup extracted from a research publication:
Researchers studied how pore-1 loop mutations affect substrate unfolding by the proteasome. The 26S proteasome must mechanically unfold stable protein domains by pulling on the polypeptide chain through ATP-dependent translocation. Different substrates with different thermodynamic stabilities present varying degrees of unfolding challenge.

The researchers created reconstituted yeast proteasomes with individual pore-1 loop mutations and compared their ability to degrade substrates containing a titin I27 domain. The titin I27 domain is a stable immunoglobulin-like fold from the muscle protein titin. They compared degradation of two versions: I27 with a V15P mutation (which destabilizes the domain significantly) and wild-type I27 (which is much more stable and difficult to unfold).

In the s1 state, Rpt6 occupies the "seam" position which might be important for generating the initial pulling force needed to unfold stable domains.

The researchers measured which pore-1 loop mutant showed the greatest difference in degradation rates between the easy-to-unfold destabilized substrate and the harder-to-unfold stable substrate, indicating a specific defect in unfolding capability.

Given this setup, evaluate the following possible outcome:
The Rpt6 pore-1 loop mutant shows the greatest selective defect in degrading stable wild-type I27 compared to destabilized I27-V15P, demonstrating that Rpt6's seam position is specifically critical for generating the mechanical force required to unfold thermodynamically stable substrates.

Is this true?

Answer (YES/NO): YES